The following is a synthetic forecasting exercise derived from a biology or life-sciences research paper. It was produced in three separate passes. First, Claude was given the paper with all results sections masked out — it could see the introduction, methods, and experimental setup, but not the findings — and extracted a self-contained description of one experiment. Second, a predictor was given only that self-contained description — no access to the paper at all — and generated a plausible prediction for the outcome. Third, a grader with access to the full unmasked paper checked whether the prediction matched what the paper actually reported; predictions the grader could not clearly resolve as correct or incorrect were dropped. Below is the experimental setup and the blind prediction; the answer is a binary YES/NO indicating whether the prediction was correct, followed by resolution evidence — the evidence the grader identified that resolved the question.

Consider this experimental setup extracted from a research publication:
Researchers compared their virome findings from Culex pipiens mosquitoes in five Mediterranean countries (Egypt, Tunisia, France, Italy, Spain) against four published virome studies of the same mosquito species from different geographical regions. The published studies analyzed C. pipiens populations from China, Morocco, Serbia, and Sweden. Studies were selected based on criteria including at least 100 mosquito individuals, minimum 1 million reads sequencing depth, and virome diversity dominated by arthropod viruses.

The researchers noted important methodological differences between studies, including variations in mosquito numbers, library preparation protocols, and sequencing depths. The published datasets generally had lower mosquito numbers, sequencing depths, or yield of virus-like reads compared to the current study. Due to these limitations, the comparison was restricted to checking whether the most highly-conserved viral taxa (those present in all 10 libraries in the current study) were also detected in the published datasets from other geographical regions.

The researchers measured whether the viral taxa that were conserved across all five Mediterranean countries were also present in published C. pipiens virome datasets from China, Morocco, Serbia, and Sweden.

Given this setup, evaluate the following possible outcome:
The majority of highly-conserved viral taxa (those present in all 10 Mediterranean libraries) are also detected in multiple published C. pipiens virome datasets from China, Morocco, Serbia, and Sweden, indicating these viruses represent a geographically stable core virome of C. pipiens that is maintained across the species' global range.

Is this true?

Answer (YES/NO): YES